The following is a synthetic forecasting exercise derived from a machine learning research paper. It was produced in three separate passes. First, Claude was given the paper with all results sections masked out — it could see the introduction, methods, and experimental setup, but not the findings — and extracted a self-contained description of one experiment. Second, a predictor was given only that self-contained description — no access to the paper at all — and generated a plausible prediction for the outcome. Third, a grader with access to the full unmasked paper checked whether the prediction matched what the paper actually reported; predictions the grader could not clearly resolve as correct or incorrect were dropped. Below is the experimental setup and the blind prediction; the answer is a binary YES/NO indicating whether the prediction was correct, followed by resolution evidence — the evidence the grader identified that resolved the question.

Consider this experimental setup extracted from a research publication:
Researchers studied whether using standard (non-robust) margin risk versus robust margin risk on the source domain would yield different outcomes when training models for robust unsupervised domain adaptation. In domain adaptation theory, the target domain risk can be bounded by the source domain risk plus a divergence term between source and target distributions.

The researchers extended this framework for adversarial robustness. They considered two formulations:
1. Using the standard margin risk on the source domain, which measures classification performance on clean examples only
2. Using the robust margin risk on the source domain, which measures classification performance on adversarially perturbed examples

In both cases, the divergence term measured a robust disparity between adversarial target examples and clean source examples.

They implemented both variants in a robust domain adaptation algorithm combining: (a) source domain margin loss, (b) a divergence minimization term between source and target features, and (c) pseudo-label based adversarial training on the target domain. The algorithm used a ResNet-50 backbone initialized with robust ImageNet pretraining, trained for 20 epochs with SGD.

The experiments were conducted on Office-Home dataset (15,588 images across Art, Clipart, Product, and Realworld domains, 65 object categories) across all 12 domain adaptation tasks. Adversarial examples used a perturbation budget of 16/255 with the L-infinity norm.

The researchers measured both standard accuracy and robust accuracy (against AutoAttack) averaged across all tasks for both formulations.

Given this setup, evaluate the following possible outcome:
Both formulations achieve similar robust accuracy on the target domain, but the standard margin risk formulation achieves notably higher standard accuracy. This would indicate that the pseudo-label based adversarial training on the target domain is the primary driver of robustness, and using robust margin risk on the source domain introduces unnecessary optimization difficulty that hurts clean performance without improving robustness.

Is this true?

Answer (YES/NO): NO